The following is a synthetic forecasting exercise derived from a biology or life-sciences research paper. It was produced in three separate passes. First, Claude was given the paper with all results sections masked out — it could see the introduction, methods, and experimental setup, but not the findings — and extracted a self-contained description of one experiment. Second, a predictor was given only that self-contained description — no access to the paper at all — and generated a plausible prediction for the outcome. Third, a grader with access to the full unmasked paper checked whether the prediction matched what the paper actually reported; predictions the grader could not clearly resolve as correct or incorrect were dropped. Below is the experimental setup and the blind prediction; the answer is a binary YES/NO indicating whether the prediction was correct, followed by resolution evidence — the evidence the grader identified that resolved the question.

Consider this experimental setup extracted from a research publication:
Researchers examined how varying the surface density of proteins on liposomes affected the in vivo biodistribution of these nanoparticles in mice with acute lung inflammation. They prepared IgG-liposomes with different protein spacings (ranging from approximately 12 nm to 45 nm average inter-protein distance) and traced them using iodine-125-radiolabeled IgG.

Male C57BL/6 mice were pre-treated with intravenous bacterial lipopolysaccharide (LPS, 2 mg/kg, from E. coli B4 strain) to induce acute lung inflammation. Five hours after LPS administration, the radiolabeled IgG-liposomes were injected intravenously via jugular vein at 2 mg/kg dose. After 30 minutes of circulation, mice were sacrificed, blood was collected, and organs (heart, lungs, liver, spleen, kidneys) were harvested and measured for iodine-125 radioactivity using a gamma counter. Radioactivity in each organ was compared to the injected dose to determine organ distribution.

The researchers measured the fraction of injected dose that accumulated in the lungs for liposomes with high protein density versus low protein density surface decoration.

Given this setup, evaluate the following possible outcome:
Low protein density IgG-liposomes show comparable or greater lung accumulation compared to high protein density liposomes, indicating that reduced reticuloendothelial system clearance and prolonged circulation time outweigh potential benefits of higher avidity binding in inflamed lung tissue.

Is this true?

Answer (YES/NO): NO